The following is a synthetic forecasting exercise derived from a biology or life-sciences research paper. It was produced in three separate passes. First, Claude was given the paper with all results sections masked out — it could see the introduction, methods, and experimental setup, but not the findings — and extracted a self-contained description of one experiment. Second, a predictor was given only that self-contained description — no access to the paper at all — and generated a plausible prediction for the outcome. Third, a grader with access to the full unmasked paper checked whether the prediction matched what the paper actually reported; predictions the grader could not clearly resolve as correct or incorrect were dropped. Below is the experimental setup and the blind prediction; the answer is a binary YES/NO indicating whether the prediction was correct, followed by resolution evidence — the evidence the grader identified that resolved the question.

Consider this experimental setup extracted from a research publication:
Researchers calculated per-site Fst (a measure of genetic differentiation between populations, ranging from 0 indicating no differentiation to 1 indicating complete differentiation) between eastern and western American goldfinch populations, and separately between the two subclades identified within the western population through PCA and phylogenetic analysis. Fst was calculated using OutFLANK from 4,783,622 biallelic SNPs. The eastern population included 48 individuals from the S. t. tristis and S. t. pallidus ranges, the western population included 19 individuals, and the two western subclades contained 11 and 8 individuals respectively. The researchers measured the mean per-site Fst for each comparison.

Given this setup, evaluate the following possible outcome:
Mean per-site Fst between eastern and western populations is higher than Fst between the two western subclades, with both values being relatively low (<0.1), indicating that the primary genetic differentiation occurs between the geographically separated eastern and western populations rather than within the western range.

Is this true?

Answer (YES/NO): YES